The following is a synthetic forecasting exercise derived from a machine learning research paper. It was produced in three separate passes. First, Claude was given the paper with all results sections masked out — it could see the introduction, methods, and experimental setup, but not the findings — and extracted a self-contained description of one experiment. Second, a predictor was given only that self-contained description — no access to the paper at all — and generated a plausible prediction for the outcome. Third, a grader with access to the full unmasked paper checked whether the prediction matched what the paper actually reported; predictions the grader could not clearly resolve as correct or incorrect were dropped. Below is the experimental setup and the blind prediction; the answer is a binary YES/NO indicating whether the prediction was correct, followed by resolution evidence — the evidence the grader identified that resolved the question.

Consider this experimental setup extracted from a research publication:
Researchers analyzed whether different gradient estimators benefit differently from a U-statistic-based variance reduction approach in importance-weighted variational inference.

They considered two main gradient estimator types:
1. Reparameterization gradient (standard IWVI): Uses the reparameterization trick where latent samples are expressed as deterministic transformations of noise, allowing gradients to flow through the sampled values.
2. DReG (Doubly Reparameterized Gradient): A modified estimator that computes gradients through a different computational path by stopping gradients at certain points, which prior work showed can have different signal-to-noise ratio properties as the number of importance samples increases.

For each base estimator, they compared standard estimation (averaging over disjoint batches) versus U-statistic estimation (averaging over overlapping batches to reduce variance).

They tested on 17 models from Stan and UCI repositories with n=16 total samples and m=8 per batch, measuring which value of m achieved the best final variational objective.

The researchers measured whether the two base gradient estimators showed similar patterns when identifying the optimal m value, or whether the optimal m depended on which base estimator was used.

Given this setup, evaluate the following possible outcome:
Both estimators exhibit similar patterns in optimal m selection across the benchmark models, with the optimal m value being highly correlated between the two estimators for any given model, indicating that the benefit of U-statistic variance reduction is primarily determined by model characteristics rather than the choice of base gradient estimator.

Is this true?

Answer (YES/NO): YES